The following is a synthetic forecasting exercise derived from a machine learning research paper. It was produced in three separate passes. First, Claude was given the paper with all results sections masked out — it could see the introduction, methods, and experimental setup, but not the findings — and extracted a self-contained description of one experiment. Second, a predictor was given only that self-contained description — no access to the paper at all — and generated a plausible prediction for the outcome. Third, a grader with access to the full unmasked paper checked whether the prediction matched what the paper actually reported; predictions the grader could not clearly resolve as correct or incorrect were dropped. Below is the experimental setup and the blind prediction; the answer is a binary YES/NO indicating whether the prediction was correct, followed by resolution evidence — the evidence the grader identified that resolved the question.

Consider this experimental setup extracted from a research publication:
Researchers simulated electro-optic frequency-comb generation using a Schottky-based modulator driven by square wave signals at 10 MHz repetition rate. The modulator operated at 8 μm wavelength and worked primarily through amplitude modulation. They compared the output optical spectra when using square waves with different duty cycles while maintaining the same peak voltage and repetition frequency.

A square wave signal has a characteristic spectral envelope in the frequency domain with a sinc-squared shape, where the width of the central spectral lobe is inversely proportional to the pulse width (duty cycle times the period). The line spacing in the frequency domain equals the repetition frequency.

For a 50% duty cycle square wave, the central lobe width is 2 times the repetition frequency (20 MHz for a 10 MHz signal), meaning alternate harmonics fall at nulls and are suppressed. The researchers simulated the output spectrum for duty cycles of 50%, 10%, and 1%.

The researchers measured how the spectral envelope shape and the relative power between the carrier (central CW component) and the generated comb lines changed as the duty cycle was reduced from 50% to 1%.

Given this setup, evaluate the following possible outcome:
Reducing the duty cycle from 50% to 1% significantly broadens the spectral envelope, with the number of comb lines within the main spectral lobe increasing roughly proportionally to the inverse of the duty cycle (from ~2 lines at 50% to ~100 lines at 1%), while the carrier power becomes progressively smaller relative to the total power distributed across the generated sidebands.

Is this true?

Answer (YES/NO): NO